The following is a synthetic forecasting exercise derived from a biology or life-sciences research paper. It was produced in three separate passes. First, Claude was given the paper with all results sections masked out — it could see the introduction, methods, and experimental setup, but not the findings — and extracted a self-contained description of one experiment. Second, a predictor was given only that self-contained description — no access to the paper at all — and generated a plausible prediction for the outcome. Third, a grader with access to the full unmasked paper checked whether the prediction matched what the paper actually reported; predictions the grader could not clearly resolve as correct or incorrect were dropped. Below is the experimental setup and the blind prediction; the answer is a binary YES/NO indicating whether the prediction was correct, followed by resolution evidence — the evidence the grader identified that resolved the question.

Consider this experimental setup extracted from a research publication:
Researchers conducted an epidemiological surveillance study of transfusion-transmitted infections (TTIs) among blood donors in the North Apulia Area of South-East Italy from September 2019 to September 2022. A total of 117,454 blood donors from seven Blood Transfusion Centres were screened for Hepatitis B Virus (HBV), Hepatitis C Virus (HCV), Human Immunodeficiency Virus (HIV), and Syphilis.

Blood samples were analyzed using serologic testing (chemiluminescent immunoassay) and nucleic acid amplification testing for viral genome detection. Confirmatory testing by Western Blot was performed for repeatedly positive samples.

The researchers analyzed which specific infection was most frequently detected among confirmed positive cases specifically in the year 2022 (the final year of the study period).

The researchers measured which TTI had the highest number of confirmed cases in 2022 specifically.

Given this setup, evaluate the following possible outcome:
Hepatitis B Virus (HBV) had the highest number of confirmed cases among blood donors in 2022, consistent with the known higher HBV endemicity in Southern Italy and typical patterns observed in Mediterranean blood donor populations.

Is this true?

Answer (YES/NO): NO